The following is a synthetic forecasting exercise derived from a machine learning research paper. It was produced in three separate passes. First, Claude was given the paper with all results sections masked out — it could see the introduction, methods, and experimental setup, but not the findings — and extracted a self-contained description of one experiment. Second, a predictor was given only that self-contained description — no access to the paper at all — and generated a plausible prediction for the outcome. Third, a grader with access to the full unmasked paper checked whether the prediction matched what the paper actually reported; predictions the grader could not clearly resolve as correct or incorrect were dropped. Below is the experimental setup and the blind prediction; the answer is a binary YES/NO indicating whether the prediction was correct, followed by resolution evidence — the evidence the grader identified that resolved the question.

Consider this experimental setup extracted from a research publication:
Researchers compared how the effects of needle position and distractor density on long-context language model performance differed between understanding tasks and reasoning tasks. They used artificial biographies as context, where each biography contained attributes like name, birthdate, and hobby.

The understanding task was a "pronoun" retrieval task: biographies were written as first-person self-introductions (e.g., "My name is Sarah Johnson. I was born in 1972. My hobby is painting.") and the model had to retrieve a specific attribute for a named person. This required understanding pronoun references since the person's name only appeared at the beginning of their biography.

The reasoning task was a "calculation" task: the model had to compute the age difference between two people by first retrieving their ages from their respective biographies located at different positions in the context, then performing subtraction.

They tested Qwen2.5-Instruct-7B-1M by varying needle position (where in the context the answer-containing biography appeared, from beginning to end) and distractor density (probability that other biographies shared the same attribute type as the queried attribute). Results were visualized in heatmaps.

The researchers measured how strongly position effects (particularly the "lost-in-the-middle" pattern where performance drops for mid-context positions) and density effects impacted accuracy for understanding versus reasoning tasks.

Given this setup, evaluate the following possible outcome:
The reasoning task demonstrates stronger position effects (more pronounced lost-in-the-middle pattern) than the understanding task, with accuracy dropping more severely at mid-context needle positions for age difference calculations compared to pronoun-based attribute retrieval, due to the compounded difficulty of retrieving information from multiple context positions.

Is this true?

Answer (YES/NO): YES